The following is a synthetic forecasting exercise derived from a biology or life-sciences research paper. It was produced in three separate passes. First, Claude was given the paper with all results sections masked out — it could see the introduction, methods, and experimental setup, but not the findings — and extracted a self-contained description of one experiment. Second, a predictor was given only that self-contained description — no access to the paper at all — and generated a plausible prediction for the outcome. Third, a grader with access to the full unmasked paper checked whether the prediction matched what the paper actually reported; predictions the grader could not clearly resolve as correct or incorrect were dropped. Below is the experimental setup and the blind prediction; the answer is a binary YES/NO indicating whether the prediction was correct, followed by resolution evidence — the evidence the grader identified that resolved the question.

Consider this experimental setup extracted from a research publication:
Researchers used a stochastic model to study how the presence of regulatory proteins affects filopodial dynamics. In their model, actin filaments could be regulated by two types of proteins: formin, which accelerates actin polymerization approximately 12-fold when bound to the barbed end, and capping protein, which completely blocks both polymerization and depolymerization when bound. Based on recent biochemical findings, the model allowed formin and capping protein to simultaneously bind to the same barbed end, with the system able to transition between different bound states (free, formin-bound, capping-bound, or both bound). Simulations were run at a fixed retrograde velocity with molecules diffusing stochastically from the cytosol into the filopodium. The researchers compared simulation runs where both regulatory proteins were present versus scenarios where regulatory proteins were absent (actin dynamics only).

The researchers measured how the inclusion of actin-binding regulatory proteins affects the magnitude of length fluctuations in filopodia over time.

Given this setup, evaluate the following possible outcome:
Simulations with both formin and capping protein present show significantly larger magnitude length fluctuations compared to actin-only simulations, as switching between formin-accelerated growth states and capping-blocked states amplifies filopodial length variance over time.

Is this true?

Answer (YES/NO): YES